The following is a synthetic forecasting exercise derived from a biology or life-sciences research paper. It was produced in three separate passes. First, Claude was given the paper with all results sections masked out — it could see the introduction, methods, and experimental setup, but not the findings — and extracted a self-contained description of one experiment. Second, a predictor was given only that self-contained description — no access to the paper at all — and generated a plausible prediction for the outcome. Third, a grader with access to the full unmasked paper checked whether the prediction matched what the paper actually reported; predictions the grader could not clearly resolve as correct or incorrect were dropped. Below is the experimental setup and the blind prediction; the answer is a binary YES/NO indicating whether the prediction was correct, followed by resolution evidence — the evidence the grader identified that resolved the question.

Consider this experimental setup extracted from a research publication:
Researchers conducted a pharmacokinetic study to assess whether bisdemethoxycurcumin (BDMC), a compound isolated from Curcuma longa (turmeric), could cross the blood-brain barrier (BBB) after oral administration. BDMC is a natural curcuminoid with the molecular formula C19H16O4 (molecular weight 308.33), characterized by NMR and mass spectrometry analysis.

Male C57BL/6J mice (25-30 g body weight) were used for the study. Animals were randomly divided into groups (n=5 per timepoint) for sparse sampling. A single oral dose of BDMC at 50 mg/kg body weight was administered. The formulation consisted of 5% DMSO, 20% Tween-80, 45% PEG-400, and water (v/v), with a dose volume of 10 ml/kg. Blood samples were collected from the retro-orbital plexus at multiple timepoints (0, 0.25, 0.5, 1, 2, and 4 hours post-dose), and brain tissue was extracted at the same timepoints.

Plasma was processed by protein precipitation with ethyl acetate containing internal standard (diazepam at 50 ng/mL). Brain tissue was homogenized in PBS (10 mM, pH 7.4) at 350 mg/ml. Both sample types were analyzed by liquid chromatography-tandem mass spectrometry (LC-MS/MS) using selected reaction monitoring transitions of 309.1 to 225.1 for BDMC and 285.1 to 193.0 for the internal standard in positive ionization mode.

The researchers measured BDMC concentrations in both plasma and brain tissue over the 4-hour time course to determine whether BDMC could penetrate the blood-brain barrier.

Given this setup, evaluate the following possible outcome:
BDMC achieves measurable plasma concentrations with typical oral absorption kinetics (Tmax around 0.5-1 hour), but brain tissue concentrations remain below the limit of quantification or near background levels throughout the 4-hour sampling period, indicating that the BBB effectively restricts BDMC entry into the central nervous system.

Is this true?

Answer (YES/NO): NO